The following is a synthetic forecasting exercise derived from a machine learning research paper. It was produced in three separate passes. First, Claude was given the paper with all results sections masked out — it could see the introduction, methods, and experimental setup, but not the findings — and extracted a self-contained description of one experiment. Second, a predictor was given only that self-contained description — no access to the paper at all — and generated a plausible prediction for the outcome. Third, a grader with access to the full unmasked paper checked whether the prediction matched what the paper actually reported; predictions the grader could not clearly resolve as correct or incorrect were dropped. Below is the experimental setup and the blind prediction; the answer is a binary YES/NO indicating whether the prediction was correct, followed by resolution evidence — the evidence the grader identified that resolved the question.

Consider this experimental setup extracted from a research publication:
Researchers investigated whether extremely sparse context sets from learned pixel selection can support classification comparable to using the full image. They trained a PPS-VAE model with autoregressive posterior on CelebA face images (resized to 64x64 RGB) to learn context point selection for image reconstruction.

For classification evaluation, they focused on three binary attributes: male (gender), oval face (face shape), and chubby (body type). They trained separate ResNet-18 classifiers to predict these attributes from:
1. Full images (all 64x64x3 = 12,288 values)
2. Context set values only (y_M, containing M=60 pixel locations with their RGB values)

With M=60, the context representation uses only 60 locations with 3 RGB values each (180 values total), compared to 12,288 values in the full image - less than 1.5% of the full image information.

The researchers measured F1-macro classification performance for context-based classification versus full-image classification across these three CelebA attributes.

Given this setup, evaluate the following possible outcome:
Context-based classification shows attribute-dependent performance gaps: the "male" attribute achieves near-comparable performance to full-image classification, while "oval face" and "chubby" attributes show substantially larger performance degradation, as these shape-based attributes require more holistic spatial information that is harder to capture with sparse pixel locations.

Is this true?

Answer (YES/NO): YES